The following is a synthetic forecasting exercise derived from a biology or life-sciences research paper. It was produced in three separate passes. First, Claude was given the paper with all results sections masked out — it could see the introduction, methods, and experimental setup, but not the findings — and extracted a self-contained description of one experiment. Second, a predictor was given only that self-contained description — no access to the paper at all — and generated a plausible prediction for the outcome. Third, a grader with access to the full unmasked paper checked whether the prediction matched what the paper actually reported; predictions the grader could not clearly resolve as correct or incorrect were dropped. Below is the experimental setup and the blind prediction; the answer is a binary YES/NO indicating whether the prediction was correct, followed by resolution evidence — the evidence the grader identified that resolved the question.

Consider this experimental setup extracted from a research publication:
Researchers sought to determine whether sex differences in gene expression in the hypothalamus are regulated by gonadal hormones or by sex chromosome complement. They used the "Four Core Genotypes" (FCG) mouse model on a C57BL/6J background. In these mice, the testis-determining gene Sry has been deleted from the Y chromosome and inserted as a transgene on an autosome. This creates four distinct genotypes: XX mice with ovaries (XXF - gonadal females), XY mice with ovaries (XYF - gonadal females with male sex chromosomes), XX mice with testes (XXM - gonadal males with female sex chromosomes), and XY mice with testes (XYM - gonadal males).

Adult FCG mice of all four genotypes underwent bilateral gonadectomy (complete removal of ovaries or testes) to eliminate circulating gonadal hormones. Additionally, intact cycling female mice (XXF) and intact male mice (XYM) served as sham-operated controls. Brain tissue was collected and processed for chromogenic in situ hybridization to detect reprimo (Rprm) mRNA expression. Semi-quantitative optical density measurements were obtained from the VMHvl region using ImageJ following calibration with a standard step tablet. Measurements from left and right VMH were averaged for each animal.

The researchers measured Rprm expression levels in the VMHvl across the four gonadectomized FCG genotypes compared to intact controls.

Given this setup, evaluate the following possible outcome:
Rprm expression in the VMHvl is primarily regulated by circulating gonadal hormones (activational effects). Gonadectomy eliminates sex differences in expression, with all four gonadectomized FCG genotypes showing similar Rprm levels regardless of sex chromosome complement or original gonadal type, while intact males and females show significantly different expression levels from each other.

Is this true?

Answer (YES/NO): NO